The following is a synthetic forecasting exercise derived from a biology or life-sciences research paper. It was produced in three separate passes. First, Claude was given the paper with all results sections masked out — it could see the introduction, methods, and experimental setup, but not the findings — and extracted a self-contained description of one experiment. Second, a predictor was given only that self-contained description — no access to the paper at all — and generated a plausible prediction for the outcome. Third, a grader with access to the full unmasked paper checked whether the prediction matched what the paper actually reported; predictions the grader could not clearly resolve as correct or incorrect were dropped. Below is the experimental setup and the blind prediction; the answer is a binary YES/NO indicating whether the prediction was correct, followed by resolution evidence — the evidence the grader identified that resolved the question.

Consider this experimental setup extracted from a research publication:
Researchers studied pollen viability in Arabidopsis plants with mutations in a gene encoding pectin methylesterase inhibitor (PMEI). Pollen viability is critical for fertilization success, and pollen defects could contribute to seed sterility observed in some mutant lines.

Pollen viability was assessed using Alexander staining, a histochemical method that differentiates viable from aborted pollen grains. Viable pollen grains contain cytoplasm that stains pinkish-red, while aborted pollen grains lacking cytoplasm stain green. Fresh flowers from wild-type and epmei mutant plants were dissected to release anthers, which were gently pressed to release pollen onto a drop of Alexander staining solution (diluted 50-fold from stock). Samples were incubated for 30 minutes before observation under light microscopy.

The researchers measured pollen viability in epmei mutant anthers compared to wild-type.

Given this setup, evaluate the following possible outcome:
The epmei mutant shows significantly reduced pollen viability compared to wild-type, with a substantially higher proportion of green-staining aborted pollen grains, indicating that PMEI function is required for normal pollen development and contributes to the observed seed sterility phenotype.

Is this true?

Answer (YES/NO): NO